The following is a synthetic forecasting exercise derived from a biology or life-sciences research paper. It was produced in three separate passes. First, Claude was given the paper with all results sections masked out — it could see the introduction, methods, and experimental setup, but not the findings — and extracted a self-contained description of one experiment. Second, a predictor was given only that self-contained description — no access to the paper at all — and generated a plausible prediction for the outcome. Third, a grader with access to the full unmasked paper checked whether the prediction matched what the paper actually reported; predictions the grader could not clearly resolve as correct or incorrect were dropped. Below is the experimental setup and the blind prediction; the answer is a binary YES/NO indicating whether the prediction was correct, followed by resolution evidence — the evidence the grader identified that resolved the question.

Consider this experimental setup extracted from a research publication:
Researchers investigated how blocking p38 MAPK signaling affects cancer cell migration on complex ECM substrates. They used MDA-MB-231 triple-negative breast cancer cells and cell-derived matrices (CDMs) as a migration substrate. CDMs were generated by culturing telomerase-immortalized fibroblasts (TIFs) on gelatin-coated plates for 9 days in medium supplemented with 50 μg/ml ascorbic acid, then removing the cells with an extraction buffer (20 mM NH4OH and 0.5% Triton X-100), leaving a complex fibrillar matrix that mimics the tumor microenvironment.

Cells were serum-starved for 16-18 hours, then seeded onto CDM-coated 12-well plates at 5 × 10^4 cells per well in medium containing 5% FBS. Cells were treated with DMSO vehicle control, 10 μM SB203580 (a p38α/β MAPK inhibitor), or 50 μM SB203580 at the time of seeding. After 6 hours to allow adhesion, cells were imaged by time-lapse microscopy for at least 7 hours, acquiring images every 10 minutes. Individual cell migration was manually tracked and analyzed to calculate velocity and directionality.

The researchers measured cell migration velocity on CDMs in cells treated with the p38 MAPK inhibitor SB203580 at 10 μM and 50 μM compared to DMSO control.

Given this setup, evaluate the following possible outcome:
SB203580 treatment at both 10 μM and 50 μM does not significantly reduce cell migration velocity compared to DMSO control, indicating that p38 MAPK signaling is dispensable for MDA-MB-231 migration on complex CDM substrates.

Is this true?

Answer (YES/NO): NO